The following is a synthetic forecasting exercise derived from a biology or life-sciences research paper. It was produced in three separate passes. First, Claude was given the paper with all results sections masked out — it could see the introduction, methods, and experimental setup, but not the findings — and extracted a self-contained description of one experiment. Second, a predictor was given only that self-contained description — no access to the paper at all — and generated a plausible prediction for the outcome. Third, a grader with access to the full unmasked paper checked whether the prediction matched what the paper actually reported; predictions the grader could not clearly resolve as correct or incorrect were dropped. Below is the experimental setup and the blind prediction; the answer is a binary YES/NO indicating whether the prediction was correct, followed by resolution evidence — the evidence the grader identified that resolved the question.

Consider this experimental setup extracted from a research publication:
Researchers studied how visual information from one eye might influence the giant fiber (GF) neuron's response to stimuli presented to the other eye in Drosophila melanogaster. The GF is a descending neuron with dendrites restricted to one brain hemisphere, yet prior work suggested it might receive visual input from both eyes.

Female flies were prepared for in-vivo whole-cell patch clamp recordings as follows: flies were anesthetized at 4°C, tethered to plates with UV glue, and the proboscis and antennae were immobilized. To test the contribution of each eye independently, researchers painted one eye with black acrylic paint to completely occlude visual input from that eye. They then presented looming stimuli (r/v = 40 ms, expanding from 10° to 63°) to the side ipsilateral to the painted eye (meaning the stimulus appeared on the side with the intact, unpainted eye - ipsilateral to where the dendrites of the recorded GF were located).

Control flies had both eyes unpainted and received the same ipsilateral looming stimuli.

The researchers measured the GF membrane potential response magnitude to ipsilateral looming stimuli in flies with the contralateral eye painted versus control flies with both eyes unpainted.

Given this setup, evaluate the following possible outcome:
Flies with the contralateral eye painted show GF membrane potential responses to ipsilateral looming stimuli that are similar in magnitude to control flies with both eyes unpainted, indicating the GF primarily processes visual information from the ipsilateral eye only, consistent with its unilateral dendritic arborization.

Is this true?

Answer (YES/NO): NO